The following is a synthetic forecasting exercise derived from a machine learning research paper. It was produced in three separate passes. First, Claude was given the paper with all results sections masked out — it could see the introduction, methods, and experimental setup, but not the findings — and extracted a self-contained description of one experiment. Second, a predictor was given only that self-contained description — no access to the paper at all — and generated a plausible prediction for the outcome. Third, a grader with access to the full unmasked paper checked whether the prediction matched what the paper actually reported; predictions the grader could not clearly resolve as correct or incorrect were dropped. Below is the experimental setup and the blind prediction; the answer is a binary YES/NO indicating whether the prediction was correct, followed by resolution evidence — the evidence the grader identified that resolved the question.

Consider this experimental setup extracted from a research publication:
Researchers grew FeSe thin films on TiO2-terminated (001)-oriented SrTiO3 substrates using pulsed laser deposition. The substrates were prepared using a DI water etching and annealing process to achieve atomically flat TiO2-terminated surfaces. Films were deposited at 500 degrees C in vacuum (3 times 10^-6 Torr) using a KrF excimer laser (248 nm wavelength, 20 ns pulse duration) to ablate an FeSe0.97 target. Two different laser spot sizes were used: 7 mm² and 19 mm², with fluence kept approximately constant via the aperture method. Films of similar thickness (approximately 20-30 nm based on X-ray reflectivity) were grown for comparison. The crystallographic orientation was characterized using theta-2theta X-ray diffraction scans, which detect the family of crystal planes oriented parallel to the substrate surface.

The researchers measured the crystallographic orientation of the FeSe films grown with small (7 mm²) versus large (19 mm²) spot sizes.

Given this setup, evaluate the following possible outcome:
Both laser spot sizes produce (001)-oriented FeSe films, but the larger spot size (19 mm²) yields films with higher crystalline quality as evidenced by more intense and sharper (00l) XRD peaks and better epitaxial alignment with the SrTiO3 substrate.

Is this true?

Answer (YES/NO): NO